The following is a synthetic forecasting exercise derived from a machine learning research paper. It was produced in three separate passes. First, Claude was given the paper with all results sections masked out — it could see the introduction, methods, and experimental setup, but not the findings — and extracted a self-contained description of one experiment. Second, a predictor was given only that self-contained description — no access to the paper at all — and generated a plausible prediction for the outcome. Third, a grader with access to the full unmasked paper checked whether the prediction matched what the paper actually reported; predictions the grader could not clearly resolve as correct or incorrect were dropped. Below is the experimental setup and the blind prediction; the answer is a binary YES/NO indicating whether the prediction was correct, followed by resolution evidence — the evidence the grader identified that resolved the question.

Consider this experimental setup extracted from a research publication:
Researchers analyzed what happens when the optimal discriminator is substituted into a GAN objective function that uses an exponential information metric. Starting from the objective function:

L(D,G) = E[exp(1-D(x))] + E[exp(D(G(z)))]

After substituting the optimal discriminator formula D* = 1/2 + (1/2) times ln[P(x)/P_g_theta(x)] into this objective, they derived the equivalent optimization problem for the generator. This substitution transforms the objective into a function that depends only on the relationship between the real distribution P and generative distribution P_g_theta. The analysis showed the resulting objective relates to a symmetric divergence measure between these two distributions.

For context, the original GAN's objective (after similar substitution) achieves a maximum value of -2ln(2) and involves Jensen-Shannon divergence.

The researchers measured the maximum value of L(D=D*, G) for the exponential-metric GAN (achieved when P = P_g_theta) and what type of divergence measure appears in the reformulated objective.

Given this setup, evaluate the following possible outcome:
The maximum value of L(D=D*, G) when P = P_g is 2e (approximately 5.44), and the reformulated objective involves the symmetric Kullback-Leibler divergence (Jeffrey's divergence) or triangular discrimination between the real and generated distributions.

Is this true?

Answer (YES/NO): NO